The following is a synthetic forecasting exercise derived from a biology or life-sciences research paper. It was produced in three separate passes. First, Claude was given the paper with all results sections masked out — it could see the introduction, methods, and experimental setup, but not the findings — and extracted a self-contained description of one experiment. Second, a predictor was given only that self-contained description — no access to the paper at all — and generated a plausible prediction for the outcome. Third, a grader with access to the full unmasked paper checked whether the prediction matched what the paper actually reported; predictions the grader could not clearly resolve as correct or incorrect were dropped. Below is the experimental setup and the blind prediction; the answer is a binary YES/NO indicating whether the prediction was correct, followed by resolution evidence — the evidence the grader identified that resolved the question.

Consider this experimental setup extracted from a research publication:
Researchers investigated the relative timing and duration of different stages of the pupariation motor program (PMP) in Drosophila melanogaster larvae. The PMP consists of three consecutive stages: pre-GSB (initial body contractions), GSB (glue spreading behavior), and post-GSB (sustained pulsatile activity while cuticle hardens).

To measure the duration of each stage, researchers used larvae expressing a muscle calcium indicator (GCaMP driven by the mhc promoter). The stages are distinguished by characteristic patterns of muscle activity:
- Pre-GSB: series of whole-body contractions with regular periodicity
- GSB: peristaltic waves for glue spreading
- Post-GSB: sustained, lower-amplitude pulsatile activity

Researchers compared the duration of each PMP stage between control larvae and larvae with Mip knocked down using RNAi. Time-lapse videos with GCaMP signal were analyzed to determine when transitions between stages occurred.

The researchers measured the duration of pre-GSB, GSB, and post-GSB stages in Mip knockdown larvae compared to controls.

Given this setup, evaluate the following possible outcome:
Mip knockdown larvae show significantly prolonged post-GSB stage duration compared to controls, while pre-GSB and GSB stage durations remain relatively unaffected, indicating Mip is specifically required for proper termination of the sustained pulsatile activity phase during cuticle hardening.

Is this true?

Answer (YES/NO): NO